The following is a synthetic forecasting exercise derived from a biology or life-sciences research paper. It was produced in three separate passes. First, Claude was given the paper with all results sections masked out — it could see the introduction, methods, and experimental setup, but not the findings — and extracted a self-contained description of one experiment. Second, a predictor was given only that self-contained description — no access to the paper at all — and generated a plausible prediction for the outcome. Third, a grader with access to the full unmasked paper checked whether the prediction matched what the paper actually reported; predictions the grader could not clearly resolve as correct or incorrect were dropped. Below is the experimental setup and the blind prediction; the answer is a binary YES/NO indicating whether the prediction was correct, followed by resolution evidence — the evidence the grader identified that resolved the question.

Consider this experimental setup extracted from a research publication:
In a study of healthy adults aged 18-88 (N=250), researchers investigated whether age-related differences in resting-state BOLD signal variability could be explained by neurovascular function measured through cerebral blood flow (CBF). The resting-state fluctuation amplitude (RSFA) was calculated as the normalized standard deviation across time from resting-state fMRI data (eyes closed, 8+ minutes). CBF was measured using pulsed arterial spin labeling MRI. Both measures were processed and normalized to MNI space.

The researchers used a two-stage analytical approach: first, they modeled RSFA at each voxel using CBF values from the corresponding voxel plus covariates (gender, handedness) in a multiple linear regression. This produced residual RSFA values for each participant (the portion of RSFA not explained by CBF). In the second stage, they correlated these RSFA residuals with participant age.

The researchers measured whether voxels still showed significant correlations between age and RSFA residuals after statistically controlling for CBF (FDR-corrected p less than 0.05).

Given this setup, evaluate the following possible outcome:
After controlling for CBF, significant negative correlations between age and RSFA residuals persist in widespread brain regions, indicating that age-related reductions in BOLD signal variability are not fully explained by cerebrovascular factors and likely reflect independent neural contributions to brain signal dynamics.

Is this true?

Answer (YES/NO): NO